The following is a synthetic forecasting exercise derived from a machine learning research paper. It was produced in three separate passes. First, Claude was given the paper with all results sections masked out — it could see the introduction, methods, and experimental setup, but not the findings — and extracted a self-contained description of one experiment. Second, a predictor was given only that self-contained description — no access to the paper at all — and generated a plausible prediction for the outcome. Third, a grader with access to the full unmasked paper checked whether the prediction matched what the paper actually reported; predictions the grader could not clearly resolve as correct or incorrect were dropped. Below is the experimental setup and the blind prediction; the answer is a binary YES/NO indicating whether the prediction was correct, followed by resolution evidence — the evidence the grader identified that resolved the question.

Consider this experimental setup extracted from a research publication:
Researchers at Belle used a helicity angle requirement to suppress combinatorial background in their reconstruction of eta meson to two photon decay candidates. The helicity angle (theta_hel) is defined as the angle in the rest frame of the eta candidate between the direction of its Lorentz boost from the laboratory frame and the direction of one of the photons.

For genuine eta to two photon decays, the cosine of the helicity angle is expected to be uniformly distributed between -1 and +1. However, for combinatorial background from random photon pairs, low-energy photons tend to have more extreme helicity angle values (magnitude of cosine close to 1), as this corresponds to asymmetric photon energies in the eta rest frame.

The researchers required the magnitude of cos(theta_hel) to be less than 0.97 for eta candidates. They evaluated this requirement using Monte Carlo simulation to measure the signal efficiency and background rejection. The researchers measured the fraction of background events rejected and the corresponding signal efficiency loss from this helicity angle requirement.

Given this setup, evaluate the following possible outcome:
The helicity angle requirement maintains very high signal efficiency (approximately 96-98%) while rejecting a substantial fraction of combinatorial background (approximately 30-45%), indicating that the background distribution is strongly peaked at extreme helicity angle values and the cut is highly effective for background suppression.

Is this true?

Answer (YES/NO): NO